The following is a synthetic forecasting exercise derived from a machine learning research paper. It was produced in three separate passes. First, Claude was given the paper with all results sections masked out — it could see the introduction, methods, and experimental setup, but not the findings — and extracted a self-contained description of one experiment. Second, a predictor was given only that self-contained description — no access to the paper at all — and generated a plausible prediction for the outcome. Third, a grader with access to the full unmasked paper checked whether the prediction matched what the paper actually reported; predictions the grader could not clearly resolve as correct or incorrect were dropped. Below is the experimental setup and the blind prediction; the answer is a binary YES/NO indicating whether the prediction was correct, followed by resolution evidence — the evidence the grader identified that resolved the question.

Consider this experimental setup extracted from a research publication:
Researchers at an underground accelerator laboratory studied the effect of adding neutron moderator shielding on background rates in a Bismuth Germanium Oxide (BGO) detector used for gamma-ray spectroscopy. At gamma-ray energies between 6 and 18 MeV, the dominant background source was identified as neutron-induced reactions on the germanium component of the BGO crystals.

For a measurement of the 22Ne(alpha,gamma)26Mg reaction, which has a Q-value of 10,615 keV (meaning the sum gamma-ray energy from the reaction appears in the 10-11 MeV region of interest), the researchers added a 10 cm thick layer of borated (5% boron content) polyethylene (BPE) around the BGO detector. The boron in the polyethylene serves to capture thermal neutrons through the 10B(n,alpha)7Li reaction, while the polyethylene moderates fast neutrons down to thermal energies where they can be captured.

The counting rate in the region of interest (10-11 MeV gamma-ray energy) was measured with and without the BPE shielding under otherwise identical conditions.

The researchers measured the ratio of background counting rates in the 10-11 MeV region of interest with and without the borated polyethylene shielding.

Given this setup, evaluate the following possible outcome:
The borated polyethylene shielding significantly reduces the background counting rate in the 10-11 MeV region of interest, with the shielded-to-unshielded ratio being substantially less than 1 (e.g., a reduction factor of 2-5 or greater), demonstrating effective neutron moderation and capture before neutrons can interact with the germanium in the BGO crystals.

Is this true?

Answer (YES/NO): YES